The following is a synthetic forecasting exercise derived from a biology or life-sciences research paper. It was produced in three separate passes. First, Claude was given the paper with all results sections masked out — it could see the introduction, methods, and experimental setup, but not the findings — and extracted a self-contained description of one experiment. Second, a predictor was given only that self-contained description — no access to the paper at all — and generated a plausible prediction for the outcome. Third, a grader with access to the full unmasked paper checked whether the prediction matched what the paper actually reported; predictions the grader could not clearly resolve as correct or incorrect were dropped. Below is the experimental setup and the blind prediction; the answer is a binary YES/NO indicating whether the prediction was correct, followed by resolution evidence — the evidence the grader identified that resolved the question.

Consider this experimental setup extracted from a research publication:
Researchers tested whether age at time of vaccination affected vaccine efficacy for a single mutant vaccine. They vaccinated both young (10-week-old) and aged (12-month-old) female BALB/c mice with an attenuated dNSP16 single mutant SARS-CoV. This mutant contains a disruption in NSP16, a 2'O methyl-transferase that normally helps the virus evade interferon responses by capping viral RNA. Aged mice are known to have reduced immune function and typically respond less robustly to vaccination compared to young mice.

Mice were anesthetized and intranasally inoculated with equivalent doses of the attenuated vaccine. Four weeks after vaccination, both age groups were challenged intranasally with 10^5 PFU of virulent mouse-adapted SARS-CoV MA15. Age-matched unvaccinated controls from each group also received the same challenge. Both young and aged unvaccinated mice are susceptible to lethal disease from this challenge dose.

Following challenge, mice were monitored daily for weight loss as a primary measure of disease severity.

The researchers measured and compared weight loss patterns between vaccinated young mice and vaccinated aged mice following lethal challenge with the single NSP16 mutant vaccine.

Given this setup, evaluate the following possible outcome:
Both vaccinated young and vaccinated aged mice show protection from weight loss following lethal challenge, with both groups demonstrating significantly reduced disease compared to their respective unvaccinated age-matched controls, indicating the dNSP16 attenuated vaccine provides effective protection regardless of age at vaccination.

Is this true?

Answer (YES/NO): NO